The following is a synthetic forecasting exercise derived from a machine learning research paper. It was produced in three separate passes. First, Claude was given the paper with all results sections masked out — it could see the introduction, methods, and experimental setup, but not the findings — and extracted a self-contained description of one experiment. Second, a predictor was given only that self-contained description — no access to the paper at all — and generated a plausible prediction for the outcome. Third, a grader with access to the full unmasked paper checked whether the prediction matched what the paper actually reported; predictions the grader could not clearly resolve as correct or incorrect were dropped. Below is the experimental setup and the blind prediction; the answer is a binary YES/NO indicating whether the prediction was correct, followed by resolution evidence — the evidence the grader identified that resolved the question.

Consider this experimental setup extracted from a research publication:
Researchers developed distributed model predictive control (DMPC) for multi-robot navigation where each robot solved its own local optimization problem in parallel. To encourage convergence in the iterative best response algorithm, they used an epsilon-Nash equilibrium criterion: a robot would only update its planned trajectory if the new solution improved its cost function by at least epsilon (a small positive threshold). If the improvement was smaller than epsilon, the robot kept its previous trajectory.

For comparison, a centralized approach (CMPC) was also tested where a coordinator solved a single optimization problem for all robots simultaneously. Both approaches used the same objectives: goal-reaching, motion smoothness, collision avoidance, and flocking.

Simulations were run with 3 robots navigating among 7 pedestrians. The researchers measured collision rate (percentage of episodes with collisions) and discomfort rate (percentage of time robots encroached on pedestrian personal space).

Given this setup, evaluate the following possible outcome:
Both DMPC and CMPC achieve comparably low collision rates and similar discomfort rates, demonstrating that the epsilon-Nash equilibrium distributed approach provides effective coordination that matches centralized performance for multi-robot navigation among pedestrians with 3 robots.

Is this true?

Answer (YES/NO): YES